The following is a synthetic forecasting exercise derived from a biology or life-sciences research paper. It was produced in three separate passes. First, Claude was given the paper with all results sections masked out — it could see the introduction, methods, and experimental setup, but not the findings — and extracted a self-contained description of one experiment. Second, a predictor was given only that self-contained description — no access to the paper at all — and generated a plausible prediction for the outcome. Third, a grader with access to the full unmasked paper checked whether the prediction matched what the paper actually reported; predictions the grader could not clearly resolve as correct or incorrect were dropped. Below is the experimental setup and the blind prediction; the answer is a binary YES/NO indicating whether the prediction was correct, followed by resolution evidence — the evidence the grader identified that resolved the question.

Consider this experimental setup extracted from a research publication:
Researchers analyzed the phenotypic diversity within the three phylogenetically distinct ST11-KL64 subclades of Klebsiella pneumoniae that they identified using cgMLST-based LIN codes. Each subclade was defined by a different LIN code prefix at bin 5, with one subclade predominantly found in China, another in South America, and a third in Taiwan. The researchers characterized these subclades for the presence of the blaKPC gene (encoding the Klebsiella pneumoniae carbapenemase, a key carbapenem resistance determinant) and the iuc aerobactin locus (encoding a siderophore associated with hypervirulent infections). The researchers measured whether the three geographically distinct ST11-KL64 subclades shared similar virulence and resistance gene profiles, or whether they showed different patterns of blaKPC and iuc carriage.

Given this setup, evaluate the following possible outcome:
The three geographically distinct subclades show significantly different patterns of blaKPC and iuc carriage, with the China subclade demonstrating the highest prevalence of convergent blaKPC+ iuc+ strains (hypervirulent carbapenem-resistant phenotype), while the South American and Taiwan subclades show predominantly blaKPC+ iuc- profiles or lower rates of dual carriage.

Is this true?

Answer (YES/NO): NO